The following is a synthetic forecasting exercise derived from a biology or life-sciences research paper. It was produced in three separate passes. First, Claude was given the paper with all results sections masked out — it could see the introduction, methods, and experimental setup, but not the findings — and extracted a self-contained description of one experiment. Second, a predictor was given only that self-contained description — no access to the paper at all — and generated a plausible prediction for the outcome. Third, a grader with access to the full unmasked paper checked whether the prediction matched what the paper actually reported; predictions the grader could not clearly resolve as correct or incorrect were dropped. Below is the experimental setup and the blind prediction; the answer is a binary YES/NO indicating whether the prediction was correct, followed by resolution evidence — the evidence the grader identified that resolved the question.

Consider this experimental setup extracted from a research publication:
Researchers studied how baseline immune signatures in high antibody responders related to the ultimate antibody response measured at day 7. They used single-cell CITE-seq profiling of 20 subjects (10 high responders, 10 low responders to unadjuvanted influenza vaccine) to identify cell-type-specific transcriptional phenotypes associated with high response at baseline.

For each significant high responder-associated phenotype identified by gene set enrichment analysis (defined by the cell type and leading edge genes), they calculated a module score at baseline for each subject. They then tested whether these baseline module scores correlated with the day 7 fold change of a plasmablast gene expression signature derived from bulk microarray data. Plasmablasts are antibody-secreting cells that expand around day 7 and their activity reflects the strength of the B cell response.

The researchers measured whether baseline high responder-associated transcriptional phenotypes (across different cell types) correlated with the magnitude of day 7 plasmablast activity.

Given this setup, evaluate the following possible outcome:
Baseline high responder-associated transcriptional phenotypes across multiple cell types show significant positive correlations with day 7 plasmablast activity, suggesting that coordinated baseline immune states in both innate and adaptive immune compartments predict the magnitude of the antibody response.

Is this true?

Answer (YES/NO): YES